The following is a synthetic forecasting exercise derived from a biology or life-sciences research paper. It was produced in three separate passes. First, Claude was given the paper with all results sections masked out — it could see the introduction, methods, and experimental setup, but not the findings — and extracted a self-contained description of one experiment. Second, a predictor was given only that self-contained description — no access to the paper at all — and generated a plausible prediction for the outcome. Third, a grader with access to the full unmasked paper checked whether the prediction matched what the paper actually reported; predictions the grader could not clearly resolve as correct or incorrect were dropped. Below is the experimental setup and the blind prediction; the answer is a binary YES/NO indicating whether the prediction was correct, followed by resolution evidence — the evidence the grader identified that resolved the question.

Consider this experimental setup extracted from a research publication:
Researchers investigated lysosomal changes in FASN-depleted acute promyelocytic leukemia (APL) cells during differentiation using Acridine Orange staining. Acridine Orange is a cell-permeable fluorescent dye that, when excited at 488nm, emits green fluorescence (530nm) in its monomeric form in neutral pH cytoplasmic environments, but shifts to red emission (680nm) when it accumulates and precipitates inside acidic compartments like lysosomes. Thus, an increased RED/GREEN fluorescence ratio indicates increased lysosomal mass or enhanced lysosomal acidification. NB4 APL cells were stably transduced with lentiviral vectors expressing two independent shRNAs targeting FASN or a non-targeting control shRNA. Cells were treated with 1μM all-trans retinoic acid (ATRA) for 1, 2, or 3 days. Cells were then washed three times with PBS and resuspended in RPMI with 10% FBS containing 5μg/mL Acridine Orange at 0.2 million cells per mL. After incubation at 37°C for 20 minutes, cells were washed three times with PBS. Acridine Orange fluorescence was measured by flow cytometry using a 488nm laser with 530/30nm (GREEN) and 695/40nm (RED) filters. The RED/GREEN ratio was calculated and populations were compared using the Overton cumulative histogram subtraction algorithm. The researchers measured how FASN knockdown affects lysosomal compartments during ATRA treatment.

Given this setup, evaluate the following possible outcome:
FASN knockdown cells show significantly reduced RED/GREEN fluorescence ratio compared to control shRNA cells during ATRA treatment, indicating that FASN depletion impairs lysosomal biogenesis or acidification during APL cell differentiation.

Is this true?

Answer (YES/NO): NO